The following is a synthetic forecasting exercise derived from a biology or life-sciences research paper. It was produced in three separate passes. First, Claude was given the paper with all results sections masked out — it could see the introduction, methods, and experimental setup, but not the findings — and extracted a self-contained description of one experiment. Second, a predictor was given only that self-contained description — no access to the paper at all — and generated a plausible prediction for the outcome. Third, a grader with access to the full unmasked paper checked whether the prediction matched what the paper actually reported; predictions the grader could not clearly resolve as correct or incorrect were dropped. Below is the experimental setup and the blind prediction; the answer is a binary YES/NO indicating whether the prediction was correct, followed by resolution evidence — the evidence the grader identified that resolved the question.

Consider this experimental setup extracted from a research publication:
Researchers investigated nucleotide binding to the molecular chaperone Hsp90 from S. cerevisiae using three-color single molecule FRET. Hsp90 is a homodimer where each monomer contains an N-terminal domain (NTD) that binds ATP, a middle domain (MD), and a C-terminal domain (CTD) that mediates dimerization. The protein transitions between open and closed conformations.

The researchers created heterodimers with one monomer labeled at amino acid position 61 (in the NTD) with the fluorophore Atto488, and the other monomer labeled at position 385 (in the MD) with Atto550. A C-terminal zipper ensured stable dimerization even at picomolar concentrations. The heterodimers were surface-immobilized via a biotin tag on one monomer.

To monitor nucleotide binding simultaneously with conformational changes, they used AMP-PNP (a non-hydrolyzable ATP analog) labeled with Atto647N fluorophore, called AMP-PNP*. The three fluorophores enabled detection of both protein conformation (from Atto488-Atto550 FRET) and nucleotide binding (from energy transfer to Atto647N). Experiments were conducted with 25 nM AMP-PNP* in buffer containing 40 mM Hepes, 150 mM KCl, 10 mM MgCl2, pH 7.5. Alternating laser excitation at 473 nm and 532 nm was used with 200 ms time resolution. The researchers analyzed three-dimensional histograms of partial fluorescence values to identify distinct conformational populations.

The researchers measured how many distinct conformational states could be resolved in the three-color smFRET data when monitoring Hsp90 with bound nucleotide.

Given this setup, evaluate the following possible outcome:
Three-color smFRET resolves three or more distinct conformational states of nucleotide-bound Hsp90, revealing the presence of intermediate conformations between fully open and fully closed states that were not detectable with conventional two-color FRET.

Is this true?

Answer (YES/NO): NO